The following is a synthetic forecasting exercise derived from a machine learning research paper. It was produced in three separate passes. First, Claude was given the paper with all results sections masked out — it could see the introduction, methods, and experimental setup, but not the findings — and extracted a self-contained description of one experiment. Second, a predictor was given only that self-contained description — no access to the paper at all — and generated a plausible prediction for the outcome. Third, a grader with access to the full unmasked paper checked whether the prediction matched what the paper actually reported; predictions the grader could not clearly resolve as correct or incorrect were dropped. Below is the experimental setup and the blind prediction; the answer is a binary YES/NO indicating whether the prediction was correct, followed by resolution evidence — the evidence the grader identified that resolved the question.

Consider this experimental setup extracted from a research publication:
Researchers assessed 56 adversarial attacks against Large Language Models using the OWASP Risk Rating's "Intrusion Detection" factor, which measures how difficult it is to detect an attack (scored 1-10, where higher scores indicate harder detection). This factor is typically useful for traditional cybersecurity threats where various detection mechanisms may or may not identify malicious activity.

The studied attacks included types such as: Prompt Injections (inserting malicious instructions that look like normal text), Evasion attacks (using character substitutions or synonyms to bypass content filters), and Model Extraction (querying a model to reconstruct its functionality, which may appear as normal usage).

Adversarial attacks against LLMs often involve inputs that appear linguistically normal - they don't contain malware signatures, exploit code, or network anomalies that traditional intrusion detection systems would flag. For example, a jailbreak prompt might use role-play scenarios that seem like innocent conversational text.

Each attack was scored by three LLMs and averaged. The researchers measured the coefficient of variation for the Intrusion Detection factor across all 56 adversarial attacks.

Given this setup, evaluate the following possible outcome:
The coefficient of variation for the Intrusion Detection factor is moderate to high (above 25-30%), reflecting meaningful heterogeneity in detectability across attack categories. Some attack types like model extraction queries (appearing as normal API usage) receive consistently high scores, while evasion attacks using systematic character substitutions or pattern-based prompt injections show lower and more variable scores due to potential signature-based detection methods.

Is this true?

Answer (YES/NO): NO